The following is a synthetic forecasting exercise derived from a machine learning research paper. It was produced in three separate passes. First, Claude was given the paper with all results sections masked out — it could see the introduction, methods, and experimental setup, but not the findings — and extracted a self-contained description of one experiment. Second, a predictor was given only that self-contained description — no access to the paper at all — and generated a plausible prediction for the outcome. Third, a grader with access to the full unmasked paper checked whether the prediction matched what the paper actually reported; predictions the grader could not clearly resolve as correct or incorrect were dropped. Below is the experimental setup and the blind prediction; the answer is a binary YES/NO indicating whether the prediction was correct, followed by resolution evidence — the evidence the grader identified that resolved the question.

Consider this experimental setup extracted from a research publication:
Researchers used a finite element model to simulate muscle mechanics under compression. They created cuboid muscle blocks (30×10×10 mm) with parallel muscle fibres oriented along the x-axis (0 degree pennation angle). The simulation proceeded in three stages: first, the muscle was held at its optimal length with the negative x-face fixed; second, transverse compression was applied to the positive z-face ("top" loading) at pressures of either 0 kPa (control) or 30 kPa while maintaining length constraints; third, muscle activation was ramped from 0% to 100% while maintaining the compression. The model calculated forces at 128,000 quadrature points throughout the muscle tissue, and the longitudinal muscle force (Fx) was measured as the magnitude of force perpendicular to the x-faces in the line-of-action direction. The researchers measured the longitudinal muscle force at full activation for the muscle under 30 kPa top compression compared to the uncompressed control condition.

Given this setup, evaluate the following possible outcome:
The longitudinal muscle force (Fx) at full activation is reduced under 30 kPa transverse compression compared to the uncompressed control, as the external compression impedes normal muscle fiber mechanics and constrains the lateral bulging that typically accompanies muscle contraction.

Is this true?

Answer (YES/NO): YES